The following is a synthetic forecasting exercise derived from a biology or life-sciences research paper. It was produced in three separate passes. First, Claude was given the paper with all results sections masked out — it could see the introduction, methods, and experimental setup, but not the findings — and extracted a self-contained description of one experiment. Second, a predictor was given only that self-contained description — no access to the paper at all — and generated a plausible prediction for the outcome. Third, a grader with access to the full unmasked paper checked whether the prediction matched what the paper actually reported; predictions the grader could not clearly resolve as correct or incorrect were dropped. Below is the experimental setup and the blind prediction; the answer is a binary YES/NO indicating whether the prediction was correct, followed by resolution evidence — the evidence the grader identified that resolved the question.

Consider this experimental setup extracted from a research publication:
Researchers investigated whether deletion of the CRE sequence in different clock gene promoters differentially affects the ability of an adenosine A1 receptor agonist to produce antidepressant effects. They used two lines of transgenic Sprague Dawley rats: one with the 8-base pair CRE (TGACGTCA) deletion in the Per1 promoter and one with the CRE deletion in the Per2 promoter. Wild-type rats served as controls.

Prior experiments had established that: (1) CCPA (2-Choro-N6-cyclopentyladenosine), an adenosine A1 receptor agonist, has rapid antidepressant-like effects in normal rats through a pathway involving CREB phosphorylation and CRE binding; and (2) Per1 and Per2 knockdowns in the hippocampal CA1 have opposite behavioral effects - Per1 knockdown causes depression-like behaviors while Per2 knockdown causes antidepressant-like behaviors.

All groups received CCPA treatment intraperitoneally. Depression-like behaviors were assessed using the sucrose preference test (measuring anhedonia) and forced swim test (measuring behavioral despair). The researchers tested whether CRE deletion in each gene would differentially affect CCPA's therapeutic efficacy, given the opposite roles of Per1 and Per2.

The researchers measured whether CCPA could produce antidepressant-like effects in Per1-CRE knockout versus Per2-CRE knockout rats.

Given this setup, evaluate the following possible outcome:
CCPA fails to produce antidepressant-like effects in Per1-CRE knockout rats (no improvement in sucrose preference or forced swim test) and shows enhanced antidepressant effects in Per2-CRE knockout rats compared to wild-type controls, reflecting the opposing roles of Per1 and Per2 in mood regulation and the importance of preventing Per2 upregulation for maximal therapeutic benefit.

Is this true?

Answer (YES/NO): NO